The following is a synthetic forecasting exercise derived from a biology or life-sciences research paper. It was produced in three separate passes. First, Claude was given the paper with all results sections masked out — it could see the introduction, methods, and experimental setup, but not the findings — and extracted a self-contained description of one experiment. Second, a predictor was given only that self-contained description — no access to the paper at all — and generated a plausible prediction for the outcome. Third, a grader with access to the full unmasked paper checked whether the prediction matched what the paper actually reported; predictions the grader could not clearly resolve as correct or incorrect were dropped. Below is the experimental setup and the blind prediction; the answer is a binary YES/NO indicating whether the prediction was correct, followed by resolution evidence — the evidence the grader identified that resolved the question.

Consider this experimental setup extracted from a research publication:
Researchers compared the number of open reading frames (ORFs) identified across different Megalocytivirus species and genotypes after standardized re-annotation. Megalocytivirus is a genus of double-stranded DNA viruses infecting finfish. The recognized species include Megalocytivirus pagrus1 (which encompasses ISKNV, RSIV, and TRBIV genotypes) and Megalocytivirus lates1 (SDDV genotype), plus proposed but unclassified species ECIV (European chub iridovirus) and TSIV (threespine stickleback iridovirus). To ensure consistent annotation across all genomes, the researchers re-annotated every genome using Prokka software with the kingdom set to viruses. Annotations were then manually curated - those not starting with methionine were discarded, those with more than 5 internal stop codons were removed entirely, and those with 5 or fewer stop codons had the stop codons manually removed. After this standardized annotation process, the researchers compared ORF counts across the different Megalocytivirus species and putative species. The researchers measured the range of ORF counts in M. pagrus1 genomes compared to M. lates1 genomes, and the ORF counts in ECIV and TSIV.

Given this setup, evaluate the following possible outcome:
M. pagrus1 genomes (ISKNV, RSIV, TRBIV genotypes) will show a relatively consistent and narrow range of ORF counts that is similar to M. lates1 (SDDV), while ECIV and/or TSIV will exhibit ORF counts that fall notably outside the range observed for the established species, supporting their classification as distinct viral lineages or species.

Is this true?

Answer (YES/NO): NO